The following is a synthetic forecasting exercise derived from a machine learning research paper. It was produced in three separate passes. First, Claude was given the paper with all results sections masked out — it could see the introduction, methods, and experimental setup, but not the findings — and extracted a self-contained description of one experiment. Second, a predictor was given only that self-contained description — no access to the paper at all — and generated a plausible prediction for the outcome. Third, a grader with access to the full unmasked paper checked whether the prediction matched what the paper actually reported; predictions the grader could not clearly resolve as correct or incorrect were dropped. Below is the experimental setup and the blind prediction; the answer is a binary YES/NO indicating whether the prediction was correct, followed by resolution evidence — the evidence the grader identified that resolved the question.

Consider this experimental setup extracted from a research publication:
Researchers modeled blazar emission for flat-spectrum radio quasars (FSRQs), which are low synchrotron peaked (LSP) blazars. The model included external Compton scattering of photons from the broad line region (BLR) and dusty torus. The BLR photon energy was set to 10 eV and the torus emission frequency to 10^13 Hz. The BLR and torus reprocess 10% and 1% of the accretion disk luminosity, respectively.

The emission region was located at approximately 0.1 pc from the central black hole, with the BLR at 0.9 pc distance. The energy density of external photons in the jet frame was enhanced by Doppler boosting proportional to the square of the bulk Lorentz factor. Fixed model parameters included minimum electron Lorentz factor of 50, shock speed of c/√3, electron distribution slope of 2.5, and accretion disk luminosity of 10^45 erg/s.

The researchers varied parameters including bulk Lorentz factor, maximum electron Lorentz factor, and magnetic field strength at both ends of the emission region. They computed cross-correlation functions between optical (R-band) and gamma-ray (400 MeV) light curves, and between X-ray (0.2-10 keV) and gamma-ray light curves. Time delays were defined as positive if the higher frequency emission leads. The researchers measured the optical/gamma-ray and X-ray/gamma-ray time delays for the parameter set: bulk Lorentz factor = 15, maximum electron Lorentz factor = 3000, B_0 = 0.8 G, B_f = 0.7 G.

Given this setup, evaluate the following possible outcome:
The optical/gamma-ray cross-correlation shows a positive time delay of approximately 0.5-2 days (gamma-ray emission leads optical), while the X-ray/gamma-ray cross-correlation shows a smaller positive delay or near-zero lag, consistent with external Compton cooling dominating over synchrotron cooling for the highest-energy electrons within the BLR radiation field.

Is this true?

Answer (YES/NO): NO